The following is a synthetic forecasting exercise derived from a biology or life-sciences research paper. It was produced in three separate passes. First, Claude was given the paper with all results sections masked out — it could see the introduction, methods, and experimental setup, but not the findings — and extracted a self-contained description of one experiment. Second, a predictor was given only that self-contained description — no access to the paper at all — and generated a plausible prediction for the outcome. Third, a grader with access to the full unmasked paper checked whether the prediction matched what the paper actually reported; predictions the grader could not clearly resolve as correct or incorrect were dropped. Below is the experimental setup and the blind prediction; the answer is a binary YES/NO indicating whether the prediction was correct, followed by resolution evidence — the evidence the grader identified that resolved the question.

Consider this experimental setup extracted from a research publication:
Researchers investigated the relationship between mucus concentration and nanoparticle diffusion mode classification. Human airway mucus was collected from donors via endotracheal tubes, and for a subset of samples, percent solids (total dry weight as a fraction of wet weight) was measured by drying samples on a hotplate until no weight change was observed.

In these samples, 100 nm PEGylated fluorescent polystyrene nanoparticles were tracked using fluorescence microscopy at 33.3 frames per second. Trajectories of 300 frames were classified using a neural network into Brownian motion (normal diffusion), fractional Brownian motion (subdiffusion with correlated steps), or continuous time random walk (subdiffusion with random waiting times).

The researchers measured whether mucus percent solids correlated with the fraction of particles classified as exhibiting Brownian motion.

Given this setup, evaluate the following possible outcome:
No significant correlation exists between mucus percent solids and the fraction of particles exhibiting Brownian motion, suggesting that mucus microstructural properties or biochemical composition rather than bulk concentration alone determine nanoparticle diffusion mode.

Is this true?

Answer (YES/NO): NO